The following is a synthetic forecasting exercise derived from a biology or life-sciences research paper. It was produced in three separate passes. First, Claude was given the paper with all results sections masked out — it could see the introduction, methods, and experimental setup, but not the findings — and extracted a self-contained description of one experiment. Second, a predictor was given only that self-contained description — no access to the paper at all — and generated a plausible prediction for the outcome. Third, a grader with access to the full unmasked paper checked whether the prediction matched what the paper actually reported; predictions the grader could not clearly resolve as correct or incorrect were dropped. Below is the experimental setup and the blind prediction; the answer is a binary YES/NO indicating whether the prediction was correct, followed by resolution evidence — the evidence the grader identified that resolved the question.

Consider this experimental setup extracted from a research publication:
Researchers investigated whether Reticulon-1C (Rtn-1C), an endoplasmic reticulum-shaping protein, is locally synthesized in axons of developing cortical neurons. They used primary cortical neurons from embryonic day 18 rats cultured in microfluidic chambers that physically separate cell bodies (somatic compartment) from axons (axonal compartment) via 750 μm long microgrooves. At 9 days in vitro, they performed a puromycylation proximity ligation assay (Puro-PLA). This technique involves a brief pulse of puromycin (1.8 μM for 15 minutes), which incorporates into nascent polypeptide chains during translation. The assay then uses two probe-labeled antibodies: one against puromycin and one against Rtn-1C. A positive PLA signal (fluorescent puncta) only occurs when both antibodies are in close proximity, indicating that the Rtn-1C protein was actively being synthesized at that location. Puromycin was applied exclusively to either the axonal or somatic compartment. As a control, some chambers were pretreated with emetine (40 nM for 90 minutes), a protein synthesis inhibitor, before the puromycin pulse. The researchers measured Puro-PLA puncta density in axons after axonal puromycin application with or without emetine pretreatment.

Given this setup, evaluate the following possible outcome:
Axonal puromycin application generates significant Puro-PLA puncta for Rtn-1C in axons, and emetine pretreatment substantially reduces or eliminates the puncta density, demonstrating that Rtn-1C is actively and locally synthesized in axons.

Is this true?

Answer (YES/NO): YES